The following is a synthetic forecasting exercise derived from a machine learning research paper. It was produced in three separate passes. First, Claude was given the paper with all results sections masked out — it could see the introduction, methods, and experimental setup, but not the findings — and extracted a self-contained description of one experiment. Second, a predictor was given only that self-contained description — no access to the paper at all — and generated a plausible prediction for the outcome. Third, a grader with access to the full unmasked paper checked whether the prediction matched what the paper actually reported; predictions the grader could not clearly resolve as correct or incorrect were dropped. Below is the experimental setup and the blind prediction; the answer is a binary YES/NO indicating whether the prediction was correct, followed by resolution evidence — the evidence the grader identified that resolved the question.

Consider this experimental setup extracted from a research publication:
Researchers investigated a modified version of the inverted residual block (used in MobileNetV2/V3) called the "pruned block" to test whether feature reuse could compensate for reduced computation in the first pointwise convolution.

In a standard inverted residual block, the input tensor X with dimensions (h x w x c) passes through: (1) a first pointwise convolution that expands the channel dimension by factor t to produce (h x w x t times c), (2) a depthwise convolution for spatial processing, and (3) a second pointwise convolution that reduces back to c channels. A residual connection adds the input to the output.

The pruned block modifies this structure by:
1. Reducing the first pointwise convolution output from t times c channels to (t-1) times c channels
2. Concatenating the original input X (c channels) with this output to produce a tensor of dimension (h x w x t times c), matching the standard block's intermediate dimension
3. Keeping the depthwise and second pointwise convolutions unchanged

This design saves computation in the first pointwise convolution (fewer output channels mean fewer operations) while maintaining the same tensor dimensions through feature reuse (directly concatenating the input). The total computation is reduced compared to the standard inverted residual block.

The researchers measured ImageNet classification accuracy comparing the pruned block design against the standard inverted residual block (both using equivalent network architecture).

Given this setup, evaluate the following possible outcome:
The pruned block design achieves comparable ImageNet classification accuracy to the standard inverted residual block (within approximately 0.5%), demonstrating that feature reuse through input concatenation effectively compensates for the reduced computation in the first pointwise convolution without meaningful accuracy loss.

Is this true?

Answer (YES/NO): NO